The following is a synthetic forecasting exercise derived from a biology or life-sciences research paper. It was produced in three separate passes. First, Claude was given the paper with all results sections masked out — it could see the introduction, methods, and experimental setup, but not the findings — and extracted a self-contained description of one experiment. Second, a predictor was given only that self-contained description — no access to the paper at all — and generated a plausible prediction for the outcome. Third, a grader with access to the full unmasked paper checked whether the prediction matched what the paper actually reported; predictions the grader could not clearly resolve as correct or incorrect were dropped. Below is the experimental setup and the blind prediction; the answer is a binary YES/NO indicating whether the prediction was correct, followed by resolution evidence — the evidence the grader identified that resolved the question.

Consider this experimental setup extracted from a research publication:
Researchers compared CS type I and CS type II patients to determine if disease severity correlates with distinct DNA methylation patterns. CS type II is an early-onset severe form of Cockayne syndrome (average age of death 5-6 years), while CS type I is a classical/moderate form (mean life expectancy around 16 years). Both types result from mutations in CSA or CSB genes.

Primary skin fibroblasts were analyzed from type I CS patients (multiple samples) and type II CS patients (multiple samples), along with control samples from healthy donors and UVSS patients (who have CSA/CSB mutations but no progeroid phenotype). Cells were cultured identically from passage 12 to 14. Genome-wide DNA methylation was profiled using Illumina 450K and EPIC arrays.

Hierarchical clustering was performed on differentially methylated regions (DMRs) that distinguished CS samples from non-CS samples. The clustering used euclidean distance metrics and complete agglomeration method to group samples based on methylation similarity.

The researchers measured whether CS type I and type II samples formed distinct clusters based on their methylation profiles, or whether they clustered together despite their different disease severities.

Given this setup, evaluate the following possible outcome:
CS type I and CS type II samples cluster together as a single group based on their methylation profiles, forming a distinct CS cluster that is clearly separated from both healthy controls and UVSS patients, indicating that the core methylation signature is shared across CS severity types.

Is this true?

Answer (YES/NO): NO